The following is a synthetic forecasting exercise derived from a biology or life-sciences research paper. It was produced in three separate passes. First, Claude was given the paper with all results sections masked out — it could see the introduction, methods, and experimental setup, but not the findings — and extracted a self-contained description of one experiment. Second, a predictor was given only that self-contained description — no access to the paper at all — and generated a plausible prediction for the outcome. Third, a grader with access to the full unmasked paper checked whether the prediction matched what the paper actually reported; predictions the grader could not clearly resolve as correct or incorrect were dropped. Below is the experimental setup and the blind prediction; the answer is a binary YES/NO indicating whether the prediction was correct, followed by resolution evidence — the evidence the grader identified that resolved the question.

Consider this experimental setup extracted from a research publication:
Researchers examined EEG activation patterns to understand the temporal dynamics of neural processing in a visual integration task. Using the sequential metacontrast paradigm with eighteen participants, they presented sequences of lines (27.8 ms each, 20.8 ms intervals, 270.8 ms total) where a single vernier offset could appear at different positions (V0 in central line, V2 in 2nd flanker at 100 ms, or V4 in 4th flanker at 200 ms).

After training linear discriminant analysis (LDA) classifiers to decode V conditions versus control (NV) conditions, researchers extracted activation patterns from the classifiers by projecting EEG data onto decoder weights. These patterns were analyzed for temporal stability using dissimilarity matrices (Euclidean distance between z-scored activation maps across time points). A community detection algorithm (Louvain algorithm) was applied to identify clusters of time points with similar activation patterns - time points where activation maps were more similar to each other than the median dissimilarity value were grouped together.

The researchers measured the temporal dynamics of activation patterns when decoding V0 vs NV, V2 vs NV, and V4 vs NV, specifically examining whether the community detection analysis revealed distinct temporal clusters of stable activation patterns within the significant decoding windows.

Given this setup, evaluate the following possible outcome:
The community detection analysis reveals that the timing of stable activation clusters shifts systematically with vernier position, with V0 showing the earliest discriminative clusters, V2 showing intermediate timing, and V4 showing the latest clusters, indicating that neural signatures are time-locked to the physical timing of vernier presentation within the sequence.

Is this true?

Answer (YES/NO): YES